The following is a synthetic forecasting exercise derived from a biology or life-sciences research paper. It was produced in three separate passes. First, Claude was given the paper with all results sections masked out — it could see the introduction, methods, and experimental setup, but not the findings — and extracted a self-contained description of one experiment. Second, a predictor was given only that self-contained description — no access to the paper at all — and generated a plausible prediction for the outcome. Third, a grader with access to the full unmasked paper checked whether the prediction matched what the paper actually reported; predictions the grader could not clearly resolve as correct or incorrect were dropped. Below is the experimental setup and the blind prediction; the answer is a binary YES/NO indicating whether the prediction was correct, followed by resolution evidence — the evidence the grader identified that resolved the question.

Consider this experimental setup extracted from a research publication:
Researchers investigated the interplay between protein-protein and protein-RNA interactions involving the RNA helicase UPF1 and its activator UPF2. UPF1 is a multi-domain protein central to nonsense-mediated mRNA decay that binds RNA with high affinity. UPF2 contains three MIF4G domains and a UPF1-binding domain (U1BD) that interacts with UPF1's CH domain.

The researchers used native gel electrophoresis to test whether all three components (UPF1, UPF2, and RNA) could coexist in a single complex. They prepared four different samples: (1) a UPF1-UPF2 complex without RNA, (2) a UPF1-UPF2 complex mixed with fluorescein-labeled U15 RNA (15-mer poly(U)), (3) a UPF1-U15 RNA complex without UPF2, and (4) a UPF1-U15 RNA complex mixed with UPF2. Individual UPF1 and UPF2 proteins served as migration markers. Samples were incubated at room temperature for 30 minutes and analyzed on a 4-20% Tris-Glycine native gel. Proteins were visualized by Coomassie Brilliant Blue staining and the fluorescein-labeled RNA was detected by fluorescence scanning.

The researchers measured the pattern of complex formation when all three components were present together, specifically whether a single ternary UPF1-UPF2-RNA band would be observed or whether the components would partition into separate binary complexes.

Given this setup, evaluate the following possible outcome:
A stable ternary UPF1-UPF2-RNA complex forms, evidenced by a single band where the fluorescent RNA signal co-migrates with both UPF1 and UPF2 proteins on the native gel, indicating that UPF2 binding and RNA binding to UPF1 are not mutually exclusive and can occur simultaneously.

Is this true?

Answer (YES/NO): NO